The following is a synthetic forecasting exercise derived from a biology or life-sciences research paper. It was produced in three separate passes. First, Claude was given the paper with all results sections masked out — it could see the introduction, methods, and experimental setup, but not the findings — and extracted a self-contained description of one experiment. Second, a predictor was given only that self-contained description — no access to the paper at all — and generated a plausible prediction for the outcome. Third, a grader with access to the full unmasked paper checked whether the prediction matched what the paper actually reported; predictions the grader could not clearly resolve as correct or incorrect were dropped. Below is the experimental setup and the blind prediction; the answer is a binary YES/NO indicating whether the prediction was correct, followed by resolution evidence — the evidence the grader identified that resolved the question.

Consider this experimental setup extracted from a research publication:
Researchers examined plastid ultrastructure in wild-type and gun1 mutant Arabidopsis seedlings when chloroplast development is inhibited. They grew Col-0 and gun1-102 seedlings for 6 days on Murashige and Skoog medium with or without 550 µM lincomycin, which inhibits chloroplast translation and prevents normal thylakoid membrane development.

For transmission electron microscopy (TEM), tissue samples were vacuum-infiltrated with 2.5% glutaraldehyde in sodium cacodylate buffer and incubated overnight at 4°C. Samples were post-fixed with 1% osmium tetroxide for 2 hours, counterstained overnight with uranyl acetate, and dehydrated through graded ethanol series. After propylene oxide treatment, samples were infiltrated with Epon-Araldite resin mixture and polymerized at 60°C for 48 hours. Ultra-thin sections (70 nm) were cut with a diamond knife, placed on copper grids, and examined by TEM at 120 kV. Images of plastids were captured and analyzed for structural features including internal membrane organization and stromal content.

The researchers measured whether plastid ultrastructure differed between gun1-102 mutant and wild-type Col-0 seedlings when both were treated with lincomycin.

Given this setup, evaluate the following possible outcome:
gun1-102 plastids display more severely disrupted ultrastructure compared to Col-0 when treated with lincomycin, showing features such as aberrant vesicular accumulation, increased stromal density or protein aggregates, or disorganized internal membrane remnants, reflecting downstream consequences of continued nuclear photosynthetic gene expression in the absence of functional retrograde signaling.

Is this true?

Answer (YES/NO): YES